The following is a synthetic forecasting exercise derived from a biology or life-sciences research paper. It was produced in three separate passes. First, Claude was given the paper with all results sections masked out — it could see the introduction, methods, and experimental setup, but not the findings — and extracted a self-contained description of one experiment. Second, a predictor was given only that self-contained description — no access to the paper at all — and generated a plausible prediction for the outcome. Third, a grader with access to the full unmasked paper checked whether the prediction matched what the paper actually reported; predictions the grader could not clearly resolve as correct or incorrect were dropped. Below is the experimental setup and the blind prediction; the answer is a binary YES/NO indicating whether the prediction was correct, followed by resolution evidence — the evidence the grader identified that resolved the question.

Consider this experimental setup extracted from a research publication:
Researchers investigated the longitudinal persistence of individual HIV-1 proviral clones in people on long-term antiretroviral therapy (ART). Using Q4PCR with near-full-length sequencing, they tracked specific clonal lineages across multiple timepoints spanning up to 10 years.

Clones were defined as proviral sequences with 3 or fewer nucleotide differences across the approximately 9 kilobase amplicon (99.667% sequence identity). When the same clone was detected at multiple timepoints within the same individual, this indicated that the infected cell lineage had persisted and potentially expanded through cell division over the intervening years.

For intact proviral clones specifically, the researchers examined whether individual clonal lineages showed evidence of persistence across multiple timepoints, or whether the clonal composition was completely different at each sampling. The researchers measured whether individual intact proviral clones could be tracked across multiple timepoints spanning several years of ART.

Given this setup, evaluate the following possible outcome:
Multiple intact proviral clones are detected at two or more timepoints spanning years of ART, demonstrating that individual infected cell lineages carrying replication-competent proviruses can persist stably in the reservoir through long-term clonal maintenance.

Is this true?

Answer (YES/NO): YES